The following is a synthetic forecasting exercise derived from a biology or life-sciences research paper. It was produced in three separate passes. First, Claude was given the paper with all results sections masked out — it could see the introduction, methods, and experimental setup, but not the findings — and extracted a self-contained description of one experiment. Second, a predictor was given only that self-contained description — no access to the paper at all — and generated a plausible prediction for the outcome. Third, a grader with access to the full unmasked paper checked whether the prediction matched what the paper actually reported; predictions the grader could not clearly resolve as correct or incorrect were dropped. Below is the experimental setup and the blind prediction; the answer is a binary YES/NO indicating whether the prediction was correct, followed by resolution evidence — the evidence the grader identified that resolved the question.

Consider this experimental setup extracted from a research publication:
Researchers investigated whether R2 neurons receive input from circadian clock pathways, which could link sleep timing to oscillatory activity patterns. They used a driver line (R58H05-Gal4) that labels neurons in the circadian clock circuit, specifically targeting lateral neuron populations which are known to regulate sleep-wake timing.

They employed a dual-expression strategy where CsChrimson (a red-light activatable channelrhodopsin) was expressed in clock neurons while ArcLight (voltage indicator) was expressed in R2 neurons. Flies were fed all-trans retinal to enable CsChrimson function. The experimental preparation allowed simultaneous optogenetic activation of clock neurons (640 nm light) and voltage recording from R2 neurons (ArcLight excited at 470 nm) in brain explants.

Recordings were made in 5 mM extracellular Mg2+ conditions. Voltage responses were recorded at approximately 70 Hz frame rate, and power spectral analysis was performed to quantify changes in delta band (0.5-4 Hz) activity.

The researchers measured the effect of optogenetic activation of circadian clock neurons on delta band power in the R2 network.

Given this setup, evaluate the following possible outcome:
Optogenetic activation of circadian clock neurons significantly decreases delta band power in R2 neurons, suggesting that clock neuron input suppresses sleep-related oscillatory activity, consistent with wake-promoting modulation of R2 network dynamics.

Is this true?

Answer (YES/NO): NO